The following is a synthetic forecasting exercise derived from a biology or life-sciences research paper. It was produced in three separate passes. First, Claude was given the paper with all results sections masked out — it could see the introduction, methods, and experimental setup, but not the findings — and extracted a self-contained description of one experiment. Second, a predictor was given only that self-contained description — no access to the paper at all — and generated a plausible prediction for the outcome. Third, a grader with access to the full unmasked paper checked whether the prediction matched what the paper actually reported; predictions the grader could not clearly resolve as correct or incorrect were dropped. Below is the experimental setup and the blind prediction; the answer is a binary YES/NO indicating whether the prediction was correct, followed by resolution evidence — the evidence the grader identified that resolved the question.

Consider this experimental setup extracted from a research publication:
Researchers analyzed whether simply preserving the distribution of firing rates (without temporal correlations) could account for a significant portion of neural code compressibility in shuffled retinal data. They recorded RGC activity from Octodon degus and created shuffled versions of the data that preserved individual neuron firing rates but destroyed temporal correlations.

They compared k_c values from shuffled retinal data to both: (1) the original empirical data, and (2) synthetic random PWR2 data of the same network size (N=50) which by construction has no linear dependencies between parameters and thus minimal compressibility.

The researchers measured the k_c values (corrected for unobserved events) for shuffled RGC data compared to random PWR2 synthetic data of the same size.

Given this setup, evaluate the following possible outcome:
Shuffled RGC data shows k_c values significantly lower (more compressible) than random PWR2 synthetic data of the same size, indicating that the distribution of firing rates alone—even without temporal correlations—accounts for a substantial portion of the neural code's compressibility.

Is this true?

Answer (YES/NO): YES